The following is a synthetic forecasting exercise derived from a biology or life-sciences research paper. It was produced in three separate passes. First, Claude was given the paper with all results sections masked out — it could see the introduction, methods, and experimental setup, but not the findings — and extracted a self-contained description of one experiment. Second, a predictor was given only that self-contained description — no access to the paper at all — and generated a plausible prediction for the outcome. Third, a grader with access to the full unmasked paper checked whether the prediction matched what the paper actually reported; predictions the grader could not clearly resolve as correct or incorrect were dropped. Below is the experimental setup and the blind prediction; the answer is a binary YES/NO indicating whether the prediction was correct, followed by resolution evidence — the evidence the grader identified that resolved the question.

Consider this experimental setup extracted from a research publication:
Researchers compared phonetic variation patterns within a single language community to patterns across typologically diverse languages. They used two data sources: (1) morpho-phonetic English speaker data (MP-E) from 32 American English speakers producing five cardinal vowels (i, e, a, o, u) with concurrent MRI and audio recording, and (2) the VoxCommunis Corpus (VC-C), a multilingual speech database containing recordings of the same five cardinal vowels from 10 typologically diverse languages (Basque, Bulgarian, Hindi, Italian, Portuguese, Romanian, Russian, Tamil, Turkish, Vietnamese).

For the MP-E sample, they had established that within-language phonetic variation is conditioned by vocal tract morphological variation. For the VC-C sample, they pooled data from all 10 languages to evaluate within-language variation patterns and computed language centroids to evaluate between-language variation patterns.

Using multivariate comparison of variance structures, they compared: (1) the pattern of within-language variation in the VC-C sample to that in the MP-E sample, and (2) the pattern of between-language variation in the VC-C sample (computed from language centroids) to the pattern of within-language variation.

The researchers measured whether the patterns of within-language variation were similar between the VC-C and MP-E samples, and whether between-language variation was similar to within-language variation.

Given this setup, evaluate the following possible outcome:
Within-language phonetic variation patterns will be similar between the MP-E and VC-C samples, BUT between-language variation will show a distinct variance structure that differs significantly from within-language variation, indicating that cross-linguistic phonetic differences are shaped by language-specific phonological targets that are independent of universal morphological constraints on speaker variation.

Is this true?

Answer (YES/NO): NO